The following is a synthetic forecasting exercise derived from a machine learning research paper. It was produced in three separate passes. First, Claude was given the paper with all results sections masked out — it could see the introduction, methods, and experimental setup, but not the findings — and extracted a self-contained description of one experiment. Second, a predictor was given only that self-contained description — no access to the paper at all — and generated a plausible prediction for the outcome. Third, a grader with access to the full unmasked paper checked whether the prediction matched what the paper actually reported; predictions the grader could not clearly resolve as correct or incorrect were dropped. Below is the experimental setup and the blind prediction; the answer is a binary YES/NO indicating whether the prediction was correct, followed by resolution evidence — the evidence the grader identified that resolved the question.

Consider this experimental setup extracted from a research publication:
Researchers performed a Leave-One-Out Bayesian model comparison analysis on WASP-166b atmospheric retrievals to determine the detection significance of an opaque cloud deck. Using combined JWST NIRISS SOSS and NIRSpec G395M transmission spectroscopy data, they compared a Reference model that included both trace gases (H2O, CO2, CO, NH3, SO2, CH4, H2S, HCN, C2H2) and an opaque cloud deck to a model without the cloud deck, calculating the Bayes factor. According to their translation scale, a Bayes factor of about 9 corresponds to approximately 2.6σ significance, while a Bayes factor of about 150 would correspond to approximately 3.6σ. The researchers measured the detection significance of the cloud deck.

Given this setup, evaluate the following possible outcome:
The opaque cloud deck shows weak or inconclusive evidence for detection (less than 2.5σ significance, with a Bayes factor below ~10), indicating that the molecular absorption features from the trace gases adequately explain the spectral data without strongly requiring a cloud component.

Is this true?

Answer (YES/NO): NO